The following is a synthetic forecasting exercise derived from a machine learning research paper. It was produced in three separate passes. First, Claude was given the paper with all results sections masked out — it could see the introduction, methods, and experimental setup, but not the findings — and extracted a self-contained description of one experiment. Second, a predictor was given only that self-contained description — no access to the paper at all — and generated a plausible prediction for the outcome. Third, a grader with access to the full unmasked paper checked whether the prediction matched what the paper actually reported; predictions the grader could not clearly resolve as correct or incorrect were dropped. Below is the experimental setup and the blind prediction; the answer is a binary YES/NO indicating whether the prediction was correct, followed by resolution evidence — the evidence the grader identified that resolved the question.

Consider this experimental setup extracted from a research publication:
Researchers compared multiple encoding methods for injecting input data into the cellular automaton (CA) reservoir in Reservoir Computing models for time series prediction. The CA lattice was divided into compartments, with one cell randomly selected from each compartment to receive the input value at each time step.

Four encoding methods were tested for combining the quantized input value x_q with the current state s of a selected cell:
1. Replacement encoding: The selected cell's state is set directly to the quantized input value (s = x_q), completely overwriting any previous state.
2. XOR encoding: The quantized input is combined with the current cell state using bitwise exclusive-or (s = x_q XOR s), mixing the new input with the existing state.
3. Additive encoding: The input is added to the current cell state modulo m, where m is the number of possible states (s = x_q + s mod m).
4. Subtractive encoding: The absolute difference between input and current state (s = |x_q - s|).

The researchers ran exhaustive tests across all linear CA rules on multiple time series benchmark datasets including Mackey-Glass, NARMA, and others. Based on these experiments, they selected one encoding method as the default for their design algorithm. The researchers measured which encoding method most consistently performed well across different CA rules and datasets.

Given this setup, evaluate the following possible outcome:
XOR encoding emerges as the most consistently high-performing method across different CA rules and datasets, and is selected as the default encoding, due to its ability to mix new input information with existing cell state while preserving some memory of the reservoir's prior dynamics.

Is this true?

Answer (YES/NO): NO